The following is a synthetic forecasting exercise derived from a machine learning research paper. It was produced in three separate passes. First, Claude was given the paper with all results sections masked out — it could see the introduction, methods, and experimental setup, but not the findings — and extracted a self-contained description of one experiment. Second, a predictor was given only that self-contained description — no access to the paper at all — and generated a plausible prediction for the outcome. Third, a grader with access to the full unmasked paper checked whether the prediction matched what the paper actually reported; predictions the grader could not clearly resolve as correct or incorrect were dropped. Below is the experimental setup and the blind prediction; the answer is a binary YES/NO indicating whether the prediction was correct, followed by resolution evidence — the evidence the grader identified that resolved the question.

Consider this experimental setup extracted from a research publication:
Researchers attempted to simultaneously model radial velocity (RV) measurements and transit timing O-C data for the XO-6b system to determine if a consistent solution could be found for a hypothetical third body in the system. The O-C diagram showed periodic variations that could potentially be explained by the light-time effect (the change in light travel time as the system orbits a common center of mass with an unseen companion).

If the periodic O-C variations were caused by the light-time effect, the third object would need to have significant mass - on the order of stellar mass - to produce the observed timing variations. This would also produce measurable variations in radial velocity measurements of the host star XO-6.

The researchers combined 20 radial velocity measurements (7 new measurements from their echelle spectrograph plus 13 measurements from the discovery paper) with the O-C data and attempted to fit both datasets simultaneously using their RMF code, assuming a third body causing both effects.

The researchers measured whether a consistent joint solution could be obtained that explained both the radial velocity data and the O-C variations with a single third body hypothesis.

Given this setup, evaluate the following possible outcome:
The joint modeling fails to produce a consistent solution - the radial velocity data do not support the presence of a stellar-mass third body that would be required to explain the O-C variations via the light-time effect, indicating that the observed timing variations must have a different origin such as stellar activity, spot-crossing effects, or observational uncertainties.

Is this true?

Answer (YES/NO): NO